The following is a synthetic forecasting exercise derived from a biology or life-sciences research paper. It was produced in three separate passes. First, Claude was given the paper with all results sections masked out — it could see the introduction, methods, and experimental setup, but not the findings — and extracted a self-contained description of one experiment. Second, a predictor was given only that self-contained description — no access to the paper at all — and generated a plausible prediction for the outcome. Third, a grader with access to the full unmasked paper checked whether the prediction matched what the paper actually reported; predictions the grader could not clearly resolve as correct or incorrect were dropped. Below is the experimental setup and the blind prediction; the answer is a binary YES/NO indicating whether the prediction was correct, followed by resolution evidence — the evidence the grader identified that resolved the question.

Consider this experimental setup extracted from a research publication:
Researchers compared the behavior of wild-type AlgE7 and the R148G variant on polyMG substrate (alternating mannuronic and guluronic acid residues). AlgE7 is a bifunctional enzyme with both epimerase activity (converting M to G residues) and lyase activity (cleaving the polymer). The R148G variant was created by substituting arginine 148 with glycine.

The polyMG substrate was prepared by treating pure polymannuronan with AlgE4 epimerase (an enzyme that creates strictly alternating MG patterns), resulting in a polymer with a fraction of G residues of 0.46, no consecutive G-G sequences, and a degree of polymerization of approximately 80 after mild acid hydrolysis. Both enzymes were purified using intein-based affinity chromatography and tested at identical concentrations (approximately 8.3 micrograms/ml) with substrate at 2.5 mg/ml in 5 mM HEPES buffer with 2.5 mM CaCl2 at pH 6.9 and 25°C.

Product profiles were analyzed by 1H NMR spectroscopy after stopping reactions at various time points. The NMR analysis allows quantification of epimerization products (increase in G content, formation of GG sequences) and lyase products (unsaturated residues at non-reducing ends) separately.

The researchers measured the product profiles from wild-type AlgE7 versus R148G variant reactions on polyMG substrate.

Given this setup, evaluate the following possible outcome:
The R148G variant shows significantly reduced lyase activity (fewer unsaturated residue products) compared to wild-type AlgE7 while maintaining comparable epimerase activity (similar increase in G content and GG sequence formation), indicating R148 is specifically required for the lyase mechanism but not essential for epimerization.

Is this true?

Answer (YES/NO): YES